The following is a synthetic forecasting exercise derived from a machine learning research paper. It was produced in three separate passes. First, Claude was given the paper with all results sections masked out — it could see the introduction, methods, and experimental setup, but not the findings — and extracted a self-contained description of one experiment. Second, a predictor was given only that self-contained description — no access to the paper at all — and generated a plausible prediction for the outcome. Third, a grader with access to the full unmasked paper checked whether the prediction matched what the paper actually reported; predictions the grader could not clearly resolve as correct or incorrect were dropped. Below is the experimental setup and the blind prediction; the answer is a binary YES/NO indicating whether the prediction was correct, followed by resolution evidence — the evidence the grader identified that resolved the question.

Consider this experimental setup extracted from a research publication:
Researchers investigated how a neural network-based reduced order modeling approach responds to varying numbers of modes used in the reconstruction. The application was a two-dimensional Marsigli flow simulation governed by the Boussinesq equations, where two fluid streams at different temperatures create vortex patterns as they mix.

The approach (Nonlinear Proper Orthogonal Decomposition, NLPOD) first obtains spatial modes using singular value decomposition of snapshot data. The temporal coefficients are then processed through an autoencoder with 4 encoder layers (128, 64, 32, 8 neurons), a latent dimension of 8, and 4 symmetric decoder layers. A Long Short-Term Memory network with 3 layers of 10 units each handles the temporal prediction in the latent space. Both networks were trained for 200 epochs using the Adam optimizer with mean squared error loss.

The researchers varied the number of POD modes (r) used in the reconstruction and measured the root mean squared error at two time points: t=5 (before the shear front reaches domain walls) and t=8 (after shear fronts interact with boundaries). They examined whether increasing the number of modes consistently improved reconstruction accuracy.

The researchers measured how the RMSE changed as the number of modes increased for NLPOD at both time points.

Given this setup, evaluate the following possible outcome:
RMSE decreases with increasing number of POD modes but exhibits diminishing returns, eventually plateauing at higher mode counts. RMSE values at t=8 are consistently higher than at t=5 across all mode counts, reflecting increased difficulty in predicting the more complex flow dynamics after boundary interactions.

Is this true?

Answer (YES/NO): NO